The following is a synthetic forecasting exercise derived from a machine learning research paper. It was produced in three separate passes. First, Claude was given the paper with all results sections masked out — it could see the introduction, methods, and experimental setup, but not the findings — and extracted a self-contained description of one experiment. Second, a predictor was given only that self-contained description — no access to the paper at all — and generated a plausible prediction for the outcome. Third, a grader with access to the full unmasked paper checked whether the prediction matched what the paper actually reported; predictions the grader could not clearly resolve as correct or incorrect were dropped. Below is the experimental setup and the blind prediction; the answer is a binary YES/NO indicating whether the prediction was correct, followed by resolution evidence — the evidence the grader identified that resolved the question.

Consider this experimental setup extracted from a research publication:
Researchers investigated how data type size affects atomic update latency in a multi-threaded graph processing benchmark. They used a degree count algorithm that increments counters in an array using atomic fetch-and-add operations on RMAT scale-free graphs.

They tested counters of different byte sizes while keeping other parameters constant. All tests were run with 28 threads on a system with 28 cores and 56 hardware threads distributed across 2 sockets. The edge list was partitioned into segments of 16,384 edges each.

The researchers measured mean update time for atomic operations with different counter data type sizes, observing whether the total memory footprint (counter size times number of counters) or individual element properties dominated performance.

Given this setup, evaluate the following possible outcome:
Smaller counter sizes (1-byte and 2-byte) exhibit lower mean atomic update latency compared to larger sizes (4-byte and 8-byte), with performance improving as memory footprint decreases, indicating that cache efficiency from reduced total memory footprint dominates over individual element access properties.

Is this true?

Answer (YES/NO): NO